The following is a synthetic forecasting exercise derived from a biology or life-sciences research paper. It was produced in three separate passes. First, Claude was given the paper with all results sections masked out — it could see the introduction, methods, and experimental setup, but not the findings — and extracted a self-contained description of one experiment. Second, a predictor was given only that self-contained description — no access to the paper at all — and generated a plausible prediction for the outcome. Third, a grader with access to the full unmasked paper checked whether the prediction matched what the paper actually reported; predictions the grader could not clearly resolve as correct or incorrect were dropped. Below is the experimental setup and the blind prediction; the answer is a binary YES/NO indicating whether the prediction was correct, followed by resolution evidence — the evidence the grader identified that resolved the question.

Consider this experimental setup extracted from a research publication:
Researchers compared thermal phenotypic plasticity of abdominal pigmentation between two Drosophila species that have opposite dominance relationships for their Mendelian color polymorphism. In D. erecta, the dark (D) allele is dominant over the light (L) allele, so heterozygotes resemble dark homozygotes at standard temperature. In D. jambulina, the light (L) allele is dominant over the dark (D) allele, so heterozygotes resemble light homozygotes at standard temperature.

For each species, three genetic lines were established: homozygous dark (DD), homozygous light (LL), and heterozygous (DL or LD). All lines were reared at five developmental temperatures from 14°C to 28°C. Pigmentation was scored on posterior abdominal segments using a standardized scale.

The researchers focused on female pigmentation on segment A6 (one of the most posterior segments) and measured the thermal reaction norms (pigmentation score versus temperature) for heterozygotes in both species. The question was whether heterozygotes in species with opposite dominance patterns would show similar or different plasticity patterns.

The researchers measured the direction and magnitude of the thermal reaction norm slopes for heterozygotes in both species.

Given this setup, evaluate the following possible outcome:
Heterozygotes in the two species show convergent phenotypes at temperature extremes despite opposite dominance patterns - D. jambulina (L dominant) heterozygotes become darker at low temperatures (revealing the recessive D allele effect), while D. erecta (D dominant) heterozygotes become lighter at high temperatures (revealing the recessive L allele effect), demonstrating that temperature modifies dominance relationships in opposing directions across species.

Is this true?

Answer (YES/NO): NO